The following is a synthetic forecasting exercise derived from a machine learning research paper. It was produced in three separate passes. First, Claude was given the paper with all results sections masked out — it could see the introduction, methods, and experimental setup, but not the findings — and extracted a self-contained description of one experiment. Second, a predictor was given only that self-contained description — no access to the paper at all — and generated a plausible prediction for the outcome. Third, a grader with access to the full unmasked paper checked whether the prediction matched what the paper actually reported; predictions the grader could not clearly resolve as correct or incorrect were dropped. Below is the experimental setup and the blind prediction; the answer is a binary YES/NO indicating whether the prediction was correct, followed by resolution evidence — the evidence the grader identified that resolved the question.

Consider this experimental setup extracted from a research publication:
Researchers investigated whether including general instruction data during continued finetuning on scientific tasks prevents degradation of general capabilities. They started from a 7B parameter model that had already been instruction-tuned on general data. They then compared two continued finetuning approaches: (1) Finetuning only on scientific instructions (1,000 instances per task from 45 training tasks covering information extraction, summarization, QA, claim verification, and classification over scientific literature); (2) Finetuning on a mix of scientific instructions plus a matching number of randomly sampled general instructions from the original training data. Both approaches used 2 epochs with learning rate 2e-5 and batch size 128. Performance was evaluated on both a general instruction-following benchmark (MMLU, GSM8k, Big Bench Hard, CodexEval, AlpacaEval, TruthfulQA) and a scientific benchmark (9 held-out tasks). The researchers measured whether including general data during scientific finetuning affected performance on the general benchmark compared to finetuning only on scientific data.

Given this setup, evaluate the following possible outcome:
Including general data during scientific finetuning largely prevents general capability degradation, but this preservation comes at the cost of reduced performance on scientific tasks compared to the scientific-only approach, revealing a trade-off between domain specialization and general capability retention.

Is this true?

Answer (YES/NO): NO